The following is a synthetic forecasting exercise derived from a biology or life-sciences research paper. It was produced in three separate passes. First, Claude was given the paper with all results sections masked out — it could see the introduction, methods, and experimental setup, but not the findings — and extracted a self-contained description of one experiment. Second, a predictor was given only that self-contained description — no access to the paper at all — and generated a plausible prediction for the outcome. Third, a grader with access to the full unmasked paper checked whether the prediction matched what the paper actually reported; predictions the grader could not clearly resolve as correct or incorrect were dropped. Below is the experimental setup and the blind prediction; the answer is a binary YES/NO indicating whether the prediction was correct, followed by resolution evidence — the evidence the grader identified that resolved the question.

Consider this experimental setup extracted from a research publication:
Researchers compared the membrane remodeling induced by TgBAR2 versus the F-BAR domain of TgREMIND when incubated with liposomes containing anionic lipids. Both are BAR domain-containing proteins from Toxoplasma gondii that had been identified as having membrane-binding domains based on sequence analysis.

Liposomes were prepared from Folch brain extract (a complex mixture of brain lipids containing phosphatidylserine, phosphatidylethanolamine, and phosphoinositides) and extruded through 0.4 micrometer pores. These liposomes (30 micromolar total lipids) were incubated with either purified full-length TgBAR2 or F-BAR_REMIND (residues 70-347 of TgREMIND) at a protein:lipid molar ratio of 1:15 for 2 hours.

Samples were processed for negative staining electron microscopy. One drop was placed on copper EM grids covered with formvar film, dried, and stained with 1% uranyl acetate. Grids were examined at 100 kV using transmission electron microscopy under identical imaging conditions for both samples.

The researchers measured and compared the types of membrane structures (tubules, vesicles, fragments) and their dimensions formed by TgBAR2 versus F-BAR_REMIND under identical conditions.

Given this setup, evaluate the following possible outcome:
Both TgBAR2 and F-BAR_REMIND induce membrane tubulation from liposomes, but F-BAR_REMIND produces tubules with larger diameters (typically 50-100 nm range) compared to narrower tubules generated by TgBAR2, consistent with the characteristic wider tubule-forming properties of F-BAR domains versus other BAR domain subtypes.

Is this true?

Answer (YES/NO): NO